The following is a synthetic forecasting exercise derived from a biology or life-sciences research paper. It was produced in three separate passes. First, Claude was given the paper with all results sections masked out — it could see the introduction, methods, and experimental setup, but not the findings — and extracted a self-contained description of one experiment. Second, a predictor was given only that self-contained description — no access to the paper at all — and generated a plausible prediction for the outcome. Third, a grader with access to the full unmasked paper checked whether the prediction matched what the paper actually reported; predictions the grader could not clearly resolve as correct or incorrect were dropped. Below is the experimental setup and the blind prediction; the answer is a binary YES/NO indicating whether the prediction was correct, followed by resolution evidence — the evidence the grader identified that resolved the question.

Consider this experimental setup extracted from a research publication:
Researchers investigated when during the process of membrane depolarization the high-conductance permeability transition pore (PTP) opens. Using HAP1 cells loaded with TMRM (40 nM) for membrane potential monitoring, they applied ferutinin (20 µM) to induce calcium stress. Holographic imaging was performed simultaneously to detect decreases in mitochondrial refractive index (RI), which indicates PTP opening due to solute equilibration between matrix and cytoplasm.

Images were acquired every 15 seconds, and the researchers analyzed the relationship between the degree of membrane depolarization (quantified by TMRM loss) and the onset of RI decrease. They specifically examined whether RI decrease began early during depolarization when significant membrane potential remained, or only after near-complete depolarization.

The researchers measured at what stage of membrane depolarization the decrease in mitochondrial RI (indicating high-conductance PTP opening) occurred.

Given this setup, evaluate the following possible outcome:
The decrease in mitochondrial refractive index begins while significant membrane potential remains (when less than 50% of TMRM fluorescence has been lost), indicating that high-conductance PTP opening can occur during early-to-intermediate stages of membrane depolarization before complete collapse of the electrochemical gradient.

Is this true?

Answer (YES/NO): NO